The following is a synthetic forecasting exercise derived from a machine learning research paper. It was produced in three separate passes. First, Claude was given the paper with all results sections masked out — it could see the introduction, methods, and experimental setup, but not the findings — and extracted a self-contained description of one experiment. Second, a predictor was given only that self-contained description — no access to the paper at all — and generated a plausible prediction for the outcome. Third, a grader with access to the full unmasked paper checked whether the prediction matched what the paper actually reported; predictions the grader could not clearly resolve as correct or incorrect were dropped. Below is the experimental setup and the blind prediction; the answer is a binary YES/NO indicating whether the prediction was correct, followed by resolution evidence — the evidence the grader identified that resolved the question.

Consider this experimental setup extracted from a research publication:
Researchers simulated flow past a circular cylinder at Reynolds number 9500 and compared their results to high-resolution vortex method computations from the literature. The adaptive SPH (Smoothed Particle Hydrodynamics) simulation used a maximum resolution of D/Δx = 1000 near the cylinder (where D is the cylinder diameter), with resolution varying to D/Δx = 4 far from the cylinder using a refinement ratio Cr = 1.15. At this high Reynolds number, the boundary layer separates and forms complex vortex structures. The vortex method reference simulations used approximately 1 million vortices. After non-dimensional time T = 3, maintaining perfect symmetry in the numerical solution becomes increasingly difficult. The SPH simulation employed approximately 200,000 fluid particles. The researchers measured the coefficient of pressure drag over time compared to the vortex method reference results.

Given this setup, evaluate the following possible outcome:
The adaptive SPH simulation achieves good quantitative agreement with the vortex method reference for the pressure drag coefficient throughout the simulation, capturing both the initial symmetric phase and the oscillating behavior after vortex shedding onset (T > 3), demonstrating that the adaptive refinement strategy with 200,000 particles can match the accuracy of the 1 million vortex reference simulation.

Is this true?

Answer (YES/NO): NO